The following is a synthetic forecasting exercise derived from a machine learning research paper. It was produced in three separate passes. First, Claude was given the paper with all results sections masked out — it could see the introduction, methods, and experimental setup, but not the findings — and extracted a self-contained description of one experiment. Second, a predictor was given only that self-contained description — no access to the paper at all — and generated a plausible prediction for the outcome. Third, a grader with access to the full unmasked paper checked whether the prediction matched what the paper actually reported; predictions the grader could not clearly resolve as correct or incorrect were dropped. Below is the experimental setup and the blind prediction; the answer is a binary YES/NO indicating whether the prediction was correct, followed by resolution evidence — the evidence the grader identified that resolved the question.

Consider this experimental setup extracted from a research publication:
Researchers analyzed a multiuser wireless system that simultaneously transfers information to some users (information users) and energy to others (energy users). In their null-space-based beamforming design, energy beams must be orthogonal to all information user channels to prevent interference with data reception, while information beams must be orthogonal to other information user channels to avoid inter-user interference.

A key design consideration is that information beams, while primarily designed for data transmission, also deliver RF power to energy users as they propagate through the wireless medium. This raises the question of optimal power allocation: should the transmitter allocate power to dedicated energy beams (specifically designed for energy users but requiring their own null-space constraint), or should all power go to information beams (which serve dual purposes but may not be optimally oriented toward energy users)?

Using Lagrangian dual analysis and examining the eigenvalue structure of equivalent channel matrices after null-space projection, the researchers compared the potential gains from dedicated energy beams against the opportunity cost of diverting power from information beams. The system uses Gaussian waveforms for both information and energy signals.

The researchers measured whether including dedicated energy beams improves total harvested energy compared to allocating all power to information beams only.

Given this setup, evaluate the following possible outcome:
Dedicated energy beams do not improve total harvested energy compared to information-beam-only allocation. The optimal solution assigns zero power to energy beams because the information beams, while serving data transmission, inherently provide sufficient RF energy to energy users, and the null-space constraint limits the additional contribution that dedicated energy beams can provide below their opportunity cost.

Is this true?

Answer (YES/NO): YES